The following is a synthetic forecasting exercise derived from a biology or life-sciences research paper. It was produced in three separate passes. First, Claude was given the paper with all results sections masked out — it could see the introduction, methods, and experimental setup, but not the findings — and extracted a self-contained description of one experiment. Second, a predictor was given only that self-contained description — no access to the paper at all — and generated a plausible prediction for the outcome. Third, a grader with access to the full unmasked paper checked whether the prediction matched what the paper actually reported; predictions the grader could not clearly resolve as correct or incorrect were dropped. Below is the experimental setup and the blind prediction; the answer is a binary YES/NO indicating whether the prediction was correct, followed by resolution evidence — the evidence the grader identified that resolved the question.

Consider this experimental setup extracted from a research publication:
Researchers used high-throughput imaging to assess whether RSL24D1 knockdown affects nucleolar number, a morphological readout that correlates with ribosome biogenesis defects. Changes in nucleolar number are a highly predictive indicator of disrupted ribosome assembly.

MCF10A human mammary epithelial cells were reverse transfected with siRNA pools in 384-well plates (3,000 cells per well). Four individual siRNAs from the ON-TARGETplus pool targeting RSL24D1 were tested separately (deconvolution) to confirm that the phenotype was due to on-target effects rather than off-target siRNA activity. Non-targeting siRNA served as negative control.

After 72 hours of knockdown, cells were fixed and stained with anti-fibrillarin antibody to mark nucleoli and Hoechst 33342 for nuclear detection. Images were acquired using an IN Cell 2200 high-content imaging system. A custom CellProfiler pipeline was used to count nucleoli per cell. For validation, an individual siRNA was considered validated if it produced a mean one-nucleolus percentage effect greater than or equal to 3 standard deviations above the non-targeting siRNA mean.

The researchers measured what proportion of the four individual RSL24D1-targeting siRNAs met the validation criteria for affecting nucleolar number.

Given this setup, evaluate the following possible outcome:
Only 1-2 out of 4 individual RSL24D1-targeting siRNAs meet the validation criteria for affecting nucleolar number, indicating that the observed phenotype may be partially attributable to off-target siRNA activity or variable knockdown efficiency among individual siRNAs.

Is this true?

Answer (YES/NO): NO